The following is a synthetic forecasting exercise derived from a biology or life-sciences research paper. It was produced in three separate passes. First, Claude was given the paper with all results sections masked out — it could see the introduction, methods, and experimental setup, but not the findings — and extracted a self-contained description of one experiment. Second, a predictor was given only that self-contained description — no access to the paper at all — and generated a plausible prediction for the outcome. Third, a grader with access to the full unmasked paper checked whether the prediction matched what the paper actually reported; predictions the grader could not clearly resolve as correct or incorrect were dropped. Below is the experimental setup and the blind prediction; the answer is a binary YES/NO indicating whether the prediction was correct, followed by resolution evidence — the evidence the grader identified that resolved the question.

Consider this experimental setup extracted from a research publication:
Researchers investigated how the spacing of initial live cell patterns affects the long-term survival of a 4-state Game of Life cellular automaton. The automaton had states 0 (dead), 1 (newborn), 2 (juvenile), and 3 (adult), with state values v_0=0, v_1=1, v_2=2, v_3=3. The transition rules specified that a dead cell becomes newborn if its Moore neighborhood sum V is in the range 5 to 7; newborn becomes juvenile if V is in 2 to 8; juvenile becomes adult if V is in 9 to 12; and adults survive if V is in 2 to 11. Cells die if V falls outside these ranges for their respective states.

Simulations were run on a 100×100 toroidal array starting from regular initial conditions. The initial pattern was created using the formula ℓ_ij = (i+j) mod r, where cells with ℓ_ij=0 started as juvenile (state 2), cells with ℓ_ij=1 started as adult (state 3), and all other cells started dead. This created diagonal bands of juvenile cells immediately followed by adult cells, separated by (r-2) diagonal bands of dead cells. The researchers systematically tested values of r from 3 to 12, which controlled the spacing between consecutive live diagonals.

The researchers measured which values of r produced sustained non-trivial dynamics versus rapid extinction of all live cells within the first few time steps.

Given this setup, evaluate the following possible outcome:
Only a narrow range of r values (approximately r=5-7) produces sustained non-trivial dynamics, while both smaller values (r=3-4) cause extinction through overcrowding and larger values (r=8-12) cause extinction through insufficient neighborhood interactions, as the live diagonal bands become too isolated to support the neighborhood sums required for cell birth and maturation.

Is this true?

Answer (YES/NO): NO